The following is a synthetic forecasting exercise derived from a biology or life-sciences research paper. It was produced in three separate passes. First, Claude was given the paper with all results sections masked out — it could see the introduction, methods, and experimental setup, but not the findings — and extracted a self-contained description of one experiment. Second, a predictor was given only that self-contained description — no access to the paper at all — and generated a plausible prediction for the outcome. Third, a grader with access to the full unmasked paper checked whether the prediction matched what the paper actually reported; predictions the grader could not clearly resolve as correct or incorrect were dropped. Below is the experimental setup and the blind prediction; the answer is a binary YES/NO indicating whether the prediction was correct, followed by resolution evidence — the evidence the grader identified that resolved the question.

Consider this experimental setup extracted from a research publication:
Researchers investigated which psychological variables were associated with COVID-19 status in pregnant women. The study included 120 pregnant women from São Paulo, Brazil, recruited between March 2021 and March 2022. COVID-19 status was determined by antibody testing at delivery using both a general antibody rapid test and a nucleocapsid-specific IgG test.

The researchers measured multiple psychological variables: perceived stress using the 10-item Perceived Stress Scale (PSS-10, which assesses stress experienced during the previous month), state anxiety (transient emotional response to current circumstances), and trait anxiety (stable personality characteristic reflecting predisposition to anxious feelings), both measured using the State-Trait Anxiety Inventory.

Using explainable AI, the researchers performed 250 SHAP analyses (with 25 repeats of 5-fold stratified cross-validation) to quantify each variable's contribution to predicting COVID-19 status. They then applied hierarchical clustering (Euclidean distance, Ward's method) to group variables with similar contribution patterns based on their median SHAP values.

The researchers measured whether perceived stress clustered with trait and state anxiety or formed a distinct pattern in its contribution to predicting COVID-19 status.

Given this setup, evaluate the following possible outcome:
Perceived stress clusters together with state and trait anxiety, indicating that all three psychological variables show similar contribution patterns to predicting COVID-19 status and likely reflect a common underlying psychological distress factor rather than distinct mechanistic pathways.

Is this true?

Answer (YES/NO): NO